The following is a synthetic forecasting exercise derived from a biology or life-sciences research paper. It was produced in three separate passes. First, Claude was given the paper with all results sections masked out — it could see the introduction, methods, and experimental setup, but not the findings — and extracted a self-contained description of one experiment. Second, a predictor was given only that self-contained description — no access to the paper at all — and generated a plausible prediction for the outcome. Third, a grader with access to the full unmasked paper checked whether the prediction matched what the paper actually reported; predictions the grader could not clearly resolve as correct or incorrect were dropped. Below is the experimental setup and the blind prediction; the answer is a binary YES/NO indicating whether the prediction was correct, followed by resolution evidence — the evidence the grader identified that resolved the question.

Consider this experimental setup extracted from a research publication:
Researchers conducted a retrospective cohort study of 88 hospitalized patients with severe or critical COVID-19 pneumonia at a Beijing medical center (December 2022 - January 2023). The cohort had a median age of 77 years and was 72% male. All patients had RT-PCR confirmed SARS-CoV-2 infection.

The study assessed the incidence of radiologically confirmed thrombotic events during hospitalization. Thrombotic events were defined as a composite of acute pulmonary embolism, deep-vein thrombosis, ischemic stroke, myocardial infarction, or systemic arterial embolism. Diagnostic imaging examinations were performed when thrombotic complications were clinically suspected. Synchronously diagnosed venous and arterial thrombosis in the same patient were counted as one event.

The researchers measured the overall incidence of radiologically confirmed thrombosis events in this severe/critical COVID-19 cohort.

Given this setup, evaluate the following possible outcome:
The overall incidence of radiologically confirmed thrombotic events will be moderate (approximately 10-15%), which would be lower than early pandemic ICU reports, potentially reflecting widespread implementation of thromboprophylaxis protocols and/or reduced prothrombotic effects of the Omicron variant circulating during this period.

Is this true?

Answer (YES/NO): YES